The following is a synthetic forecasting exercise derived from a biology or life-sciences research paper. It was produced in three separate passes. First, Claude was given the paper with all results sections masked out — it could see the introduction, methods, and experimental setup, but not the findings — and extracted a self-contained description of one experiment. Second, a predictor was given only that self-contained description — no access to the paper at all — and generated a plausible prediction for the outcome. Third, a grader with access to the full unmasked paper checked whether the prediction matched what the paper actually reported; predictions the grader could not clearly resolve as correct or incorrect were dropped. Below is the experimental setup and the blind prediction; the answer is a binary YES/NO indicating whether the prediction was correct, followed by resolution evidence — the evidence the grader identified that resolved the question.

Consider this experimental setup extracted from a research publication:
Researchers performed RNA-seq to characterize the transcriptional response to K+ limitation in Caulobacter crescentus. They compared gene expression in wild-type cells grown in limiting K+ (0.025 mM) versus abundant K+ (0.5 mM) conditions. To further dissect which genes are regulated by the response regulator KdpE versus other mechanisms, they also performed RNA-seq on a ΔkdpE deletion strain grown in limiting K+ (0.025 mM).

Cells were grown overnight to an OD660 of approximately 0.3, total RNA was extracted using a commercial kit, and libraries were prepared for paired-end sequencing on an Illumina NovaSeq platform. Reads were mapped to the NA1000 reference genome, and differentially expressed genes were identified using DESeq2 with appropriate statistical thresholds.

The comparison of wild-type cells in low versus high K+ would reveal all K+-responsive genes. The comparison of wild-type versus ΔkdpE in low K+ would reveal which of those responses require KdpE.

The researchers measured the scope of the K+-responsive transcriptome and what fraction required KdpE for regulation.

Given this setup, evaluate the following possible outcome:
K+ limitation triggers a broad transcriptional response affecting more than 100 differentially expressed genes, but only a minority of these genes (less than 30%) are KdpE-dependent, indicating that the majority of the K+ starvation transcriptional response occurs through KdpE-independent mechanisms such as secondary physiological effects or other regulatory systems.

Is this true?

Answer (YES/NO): YES